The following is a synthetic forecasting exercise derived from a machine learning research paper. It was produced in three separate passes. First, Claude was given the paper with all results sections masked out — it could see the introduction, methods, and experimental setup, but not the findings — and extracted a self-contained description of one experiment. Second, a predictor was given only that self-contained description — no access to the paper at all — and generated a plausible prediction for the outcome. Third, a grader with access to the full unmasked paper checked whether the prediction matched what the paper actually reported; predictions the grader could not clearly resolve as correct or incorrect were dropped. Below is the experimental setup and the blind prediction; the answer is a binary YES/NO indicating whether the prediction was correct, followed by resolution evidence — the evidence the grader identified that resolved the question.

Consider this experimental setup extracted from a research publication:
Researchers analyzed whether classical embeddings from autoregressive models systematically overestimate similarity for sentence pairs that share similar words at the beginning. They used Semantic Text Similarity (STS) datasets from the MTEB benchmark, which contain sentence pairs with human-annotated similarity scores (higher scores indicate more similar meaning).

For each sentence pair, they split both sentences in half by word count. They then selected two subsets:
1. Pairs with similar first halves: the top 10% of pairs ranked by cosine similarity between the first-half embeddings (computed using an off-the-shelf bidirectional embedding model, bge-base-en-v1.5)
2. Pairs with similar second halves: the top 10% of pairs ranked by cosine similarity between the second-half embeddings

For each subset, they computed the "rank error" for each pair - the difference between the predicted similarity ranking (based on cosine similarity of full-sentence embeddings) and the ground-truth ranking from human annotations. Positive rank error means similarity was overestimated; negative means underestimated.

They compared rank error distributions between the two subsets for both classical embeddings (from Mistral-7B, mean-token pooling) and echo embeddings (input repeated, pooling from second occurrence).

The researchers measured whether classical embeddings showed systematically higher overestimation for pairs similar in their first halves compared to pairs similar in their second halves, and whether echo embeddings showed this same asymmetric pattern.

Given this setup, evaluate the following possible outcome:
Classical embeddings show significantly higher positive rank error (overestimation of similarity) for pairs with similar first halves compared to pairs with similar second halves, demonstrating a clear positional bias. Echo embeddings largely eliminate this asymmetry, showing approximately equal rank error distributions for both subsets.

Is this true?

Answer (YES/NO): YES